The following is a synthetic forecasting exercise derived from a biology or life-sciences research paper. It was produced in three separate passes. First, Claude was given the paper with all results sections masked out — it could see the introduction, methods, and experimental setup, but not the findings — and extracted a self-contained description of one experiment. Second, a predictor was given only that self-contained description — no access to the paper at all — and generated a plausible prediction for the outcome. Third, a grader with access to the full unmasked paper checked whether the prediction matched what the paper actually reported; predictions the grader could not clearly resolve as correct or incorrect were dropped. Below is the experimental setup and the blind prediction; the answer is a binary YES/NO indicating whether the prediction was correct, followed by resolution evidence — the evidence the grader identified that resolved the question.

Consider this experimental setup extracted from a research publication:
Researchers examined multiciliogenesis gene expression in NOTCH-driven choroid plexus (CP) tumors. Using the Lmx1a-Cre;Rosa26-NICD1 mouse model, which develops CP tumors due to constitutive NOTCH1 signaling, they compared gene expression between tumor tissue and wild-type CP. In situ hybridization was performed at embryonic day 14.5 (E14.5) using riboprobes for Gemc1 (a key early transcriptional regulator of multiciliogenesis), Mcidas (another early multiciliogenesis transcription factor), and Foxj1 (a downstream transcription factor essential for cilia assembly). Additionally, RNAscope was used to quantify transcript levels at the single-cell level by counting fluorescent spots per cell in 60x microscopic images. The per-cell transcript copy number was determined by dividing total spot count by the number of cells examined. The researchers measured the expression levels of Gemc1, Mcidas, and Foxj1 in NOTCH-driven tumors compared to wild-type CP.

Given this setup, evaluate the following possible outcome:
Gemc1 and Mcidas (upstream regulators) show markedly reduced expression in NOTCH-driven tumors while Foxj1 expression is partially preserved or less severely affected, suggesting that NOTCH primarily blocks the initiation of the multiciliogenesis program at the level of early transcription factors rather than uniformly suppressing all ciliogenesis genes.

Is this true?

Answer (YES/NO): NO